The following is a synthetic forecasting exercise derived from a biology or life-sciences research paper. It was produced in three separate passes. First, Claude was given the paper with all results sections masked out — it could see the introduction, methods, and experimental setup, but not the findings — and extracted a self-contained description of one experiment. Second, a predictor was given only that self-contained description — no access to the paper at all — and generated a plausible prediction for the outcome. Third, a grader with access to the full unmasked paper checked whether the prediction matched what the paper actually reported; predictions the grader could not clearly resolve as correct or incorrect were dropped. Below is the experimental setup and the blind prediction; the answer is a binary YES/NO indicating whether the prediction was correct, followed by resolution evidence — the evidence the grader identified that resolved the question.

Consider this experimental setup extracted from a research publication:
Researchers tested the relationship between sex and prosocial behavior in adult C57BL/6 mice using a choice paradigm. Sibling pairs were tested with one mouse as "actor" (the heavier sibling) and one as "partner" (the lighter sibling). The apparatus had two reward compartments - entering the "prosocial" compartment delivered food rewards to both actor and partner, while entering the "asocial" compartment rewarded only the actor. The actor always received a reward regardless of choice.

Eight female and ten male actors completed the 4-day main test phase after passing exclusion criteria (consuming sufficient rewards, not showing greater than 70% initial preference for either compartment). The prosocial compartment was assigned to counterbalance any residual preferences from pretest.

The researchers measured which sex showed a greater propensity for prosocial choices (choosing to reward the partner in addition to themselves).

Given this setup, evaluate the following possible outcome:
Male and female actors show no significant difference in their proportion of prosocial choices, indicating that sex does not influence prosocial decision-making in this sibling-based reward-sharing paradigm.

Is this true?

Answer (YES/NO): NO